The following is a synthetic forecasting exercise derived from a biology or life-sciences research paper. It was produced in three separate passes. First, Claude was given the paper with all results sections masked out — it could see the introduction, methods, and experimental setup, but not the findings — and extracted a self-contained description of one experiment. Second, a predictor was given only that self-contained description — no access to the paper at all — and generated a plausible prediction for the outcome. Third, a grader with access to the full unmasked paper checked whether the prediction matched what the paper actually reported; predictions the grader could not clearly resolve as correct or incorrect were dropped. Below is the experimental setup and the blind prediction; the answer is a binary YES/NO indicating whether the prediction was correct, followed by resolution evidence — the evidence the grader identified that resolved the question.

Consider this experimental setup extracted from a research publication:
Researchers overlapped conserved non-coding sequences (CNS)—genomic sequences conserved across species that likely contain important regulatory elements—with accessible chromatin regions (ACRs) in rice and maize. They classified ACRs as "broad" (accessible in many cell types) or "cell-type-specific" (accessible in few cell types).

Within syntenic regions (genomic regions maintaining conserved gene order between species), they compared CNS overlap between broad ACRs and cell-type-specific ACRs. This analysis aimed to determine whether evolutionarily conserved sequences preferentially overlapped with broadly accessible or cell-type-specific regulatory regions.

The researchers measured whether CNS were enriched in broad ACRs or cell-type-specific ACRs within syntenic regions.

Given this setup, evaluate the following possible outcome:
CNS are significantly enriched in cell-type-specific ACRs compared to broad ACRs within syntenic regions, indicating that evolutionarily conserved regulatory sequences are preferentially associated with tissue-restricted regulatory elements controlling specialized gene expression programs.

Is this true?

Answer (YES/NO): YES